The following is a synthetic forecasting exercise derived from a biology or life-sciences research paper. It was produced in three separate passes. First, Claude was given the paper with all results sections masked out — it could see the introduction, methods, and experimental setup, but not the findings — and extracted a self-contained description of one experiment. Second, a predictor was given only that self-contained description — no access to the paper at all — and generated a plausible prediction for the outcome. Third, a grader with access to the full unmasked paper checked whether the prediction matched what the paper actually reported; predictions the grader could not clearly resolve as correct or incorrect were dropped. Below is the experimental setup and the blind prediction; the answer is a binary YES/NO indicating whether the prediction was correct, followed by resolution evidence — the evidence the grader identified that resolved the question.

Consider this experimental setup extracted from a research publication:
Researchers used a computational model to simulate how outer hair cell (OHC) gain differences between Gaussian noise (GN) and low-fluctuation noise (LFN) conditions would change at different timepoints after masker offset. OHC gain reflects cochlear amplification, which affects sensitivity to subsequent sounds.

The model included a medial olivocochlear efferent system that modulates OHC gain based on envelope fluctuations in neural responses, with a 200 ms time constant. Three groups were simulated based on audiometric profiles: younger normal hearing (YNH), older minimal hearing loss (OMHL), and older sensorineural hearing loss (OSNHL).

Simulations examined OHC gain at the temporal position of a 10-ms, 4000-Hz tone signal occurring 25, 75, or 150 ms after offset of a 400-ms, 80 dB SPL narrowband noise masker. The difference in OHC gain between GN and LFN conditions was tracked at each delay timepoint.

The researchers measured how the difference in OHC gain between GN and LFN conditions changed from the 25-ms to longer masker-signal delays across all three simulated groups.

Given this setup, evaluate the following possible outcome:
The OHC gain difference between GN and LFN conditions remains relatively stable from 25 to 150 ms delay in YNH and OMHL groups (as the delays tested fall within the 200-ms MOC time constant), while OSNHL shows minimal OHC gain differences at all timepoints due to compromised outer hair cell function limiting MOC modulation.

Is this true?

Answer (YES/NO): NO